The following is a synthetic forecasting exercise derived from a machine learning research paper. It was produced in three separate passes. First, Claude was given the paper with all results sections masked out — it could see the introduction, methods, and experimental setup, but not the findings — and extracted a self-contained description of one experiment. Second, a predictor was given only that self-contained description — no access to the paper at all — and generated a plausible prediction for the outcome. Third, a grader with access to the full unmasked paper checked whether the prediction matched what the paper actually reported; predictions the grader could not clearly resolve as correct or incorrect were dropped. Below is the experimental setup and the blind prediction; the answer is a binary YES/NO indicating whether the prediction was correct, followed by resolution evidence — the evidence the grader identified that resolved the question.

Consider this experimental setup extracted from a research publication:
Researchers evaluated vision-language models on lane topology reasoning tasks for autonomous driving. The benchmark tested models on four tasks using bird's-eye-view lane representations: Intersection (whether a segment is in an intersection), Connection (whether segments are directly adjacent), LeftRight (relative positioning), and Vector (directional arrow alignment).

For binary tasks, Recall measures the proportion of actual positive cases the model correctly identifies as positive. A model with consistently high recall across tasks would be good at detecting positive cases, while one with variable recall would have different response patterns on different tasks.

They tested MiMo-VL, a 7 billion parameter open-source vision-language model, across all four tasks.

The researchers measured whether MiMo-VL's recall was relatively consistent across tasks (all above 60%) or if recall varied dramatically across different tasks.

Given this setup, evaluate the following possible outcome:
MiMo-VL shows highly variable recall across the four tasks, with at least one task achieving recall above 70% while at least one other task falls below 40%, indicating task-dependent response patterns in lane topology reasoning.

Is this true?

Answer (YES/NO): NO